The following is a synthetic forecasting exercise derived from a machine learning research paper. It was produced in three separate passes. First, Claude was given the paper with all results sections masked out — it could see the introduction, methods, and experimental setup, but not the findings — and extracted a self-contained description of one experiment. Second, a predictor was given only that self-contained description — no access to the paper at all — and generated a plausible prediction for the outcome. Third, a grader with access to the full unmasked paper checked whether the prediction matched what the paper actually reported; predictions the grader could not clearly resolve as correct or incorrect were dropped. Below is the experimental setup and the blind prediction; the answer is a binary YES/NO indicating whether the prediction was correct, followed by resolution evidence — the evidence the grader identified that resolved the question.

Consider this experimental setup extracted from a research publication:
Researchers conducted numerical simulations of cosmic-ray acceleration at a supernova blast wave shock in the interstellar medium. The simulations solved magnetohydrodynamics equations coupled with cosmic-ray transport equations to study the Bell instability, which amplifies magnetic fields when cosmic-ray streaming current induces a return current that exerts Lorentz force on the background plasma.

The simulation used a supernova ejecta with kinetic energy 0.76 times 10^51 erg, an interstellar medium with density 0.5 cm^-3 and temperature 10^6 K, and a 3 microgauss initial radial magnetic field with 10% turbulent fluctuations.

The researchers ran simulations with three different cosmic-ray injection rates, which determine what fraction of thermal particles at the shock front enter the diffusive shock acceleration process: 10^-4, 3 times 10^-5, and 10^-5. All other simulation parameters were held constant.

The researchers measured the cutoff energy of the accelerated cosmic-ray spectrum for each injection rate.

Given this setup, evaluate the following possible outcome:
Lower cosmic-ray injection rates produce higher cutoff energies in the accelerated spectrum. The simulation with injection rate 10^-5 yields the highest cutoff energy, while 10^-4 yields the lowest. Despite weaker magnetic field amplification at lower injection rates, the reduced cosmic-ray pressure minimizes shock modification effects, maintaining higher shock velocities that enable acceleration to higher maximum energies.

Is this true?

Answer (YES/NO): NO